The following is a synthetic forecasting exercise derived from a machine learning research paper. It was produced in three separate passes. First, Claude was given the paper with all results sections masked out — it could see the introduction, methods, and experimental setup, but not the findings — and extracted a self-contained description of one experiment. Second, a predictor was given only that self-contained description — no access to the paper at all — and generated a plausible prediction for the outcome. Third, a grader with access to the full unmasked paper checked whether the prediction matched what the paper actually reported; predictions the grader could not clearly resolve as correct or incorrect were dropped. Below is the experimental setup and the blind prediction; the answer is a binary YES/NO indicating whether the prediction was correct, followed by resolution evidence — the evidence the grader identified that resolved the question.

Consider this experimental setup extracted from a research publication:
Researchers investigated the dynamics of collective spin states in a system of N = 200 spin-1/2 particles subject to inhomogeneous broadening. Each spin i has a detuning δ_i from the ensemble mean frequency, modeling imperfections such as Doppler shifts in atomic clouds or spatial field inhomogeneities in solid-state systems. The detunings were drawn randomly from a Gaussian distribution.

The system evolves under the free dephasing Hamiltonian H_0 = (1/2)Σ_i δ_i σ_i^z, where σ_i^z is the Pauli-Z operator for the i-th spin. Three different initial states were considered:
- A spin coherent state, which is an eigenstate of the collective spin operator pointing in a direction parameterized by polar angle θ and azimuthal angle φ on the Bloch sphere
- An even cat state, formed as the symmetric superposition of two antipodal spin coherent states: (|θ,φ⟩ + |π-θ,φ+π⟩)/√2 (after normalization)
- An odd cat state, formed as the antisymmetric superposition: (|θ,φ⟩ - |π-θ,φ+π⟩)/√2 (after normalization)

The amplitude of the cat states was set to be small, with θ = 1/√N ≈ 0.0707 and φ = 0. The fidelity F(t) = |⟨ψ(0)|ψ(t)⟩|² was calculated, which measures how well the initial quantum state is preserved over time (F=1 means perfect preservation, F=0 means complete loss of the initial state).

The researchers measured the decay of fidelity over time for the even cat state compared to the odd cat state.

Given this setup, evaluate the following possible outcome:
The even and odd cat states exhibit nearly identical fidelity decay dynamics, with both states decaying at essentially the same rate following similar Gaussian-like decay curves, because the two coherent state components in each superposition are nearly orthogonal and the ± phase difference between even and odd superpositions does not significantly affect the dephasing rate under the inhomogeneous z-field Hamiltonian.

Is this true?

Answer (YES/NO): NO